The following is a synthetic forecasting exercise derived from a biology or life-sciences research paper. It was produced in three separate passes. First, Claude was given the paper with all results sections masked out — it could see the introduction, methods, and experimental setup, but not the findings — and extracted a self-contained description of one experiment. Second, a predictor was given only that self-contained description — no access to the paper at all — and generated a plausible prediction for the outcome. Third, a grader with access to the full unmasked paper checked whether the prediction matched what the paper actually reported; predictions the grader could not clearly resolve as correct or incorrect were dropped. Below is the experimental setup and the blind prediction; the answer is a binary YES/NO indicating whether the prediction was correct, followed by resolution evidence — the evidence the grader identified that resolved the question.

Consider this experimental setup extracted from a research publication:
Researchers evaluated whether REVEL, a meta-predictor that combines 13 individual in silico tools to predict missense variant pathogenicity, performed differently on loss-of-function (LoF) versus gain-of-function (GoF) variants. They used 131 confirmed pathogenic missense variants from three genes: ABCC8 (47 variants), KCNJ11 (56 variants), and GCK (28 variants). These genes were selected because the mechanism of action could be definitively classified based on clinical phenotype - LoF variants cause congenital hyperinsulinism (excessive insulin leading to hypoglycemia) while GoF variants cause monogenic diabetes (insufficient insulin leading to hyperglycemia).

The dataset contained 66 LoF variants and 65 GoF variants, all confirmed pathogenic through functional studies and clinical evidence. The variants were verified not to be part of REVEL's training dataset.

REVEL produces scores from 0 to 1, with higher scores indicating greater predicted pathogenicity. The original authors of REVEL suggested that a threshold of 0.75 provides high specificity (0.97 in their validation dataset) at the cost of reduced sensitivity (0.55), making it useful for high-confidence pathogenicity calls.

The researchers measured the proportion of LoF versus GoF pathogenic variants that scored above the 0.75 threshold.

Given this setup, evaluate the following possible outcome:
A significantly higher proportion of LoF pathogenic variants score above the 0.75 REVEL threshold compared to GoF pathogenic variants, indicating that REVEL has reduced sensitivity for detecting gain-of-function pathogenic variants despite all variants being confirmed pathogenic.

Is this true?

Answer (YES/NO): NO